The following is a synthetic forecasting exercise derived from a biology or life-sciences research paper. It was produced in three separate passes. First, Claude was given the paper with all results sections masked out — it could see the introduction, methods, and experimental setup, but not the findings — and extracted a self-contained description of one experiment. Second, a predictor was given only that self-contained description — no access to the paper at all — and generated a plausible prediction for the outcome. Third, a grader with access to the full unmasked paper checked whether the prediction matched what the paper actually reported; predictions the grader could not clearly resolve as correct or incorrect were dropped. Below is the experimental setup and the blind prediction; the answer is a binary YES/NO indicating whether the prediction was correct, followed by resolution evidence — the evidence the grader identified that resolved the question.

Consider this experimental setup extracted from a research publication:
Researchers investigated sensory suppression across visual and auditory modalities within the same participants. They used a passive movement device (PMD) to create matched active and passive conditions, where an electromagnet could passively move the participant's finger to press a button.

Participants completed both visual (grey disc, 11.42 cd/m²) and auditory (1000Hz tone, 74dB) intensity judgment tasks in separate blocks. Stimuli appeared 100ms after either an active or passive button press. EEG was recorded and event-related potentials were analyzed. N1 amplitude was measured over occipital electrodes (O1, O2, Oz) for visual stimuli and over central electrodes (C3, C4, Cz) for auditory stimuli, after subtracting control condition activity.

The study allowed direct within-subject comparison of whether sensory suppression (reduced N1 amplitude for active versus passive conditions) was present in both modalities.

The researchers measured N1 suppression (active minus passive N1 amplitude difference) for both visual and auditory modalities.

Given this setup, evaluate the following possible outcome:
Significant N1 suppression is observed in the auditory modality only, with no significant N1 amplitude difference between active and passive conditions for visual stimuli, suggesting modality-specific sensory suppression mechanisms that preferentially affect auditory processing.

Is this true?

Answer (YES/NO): NO